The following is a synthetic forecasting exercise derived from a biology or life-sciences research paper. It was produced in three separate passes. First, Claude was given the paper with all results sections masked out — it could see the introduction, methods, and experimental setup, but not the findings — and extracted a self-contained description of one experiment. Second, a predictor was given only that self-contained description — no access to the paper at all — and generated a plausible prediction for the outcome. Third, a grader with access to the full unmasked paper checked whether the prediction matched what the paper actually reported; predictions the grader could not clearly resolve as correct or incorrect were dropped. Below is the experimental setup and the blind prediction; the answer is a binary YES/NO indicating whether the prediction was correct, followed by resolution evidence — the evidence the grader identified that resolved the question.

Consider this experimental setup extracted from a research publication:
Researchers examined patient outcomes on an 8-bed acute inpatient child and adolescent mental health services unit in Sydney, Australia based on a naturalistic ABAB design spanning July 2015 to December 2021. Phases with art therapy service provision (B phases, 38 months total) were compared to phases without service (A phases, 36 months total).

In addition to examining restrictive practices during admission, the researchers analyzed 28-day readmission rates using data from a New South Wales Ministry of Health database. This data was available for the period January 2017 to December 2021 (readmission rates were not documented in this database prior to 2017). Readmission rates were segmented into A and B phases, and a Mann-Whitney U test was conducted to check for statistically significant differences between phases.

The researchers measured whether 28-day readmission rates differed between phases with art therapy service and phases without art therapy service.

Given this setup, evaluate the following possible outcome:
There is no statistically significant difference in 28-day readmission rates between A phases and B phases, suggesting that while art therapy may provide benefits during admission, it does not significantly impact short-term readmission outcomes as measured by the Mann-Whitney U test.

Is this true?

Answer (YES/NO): NO